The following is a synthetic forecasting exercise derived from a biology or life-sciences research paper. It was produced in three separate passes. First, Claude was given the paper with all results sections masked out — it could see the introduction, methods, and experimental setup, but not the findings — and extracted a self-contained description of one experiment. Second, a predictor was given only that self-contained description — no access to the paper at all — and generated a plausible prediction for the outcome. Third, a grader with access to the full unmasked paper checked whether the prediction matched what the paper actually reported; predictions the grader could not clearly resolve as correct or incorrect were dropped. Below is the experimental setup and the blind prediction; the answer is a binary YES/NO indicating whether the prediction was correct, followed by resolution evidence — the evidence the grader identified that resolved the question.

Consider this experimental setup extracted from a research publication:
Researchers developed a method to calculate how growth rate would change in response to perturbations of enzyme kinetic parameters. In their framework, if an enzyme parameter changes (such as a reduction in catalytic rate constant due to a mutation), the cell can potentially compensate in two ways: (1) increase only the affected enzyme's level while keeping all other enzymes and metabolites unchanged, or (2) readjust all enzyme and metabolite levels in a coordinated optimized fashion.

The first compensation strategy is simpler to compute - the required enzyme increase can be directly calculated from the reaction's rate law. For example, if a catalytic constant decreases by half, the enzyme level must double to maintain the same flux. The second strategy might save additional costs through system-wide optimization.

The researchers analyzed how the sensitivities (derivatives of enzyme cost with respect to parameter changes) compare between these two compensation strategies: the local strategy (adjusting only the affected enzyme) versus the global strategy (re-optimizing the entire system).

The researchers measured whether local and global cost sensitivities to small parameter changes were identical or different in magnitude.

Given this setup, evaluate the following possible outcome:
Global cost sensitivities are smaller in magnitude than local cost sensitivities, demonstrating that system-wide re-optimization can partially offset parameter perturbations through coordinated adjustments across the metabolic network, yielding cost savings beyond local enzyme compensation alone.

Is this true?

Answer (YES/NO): NO